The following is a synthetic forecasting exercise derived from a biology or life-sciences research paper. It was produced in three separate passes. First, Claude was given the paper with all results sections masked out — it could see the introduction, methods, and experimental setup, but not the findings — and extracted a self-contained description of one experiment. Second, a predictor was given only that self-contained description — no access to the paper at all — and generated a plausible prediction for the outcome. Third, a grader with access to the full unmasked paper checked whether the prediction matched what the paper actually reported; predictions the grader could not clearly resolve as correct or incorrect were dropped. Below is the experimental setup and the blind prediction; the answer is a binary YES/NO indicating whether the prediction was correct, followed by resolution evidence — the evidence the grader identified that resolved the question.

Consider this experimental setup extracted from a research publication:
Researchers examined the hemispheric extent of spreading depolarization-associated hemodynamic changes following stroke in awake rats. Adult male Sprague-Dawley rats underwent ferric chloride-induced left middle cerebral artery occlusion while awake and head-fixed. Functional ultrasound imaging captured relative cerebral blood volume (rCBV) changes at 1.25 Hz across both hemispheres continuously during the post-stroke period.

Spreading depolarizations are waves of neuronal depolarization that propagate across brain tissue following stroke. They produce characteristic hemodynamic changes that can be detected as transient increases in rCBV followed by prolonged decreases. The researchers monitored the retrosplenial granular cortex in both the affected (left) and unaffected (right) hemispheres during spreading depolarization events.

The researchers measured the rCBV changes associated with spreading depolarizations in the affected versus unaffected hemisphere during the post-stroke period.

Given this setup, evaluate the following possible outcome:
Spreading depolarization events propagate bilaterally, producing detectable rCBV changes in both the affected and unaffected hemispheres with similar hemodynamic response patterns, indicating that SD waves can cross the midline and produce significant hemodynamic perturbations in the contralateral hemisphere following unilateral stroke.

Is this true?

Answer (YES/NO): NO